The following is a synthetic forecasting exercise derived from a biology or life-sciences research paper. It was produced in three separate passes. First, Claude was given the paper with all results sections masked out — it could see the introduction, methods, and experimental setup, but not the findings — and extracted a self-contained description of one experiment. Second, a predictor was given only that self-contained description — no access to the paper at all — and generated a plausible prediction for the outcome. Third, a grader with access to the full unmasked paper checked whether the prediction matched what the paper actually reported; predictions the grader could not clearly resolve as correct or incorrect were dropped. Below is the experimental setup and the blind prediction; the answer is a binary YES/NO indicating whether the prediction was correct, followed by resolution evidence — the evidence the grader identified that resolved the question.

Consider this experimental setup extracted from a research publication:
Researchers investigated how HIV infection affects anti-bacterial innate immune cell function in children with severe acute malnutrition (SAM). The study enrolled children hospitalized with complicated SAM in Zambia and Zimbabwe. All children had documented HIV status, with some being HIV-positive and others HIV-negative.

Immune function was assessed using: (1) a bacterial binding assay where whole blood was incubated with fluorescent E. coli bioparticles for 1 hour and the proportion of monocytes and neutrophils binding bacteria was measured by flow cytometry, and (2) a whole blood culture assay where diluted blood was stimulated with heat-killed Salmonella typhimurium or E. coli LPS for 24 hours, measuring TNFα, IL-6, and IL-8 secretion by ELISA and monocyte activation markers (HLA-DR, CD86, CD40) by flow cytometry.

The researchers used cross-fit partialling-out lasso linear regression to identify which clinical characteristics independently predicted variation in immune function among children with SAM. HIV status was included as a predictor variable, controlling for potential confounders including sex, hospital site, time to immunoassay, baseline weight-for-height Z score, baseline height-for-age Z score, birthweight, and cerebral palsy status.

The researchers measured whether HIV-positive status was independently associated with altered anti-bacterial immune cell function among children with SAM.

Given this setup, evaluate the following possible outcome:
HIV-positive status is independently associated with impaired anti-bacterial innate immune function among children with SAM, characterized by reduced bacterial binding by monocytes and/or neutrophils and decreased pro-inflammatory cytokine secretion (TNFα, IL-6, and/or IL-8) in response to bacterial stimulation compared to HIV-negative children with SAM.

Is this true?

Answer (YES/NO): NO